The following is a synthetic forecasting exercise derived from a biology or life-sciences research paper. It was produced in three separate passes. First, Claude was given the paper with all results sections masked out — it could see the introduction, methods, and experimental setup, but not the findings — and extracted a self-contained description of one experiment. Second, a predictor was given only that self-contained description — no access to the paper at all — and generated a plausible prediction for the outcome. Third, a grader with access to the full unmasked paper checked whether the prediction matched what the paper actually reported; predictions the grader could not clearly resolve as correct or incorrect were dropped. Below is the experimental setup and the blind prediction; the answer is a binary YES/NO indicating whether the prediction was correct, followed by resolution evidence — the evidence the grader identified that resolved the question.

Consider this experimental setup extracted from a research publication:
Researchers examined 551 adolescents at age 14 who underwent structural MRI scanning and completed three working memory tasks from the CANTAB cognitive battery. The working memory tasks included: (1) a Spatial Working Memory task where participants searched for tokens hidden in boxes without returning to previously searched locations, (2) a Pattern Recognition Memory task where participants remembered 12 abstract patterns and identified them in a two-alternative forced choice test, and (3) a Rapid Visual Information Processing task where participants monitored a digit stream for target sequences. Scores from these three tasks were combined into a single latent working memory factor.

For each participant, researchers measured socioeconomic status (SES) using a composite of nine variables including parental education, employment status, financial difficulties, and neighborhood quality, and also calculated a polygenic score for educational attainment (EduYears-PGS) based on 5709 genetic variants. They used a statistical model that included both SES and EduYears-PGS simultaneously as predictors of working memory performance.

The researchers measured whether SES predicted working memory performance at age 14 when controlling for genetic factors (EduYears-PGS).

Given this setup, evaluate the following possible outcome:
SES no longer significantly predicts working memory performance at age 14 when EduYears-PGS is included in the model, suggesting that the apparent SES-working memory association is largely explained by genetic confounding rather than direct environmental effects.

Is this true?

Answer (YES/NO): NO